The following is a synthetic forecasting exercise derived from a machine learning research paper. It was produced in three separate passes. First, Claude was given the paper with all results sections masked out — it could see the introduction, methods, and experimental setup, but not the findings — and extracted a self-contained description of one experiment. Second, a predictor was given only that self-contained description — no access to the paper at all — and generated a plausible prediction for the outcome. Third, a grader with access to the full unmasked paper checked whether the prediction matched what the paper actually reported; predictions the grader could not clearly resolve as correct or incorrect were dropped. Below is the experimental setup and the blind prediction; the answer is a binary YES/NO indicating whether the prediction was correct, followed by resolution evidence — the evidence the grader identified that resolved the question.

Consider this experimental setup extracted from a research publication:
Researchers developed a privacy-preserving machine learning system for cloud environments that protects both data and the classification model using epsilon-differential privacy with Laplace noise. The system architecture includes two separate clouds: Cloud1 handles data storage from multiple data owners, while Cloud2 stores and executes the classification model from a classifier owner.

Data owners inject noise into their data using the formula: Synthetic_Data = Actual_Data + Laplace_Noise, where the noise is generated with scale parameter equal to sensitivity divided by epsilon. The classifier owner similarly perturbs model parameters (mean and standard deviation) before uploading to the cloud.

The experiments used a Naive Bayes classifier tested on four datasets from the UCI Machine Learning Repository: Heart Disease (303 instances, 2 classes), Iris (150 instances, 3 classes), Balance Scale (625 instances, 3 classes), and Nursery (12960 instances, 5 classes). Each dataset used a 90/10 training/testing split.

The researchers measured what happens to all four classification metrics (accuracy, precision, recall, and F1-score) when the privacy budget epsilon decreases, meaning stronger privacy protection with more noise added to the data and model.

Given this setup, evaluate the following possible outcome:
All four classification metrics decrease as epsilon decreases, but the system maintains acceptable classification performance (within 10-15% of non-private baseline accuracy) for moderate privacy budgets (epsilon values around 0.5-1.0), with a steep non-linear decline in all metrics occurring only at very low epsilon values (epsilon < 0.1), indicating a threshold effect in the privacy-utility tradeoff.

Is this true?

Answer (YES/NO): NO